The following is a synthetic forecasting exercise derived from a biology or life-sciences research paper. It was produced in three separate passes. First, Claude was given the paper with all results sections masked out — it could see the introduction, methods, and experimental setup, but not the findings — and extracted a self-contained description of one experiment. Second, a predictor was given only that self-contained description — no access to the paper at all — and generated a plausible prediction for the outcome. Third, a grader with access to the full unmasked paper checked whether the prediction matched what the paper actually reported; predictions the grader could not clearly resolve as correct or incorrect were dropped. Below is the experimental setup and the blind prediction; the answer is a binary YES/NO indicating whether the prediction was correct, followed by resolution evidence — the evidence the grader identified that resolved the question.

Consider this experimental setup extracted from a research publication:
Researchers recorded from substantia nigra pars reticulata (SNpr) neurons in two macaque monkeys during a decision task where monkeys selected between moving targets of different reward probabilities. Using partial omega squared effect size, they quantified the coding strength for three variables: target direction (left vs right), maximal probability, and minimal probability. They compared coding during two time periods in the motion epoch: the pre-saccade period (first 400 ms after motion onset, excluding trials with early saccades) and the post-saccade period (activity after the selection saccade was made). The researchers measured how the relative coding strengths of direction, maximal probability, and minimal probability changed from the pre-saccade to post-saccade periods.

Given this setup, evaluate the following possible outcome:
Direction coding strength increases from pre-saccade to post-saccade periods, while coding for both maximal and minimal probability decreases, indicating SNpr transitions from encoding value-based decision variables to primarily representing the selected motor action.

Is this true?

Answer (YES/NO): NO